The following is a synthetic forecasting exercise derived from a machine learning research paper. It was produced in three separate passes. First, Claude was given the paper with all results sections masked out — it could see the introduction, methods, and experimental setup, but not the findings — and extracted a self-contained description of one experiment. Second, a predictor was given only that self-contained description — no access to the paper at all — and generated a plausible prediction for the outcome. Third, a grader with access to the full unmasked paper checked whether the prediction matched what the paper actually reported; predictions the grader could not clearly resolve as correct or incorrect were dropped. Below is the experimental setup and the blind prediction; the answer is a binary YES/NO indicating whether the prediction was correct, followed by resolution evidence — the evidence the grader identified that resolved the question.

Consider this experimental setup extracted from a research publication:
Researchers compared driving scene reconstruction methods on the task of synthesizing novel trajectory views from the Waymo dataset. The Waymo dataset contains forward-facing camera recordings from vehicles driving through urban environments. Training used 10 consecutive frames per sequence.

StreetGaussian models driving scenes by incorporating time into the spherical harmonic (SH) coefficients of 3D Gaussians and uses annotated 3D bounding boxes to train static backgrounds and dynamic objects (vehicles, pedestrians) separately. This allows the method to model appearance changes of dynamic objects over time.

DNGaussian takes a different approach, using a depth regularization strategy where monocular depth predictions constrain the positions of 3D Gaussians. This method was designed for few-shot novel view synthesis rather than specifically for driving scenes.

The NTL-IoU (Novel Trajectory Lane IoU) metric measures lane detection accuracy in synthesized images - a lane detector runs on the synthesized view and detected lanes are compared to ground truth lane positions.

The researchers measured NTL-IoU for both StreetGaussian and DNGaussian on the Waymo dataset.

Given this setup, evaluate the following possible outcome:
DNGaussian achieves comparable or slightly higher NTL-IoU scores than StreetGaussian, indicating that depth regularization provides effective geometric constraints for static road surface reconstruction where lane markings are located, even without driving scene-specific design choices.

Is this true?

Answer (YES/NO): NO